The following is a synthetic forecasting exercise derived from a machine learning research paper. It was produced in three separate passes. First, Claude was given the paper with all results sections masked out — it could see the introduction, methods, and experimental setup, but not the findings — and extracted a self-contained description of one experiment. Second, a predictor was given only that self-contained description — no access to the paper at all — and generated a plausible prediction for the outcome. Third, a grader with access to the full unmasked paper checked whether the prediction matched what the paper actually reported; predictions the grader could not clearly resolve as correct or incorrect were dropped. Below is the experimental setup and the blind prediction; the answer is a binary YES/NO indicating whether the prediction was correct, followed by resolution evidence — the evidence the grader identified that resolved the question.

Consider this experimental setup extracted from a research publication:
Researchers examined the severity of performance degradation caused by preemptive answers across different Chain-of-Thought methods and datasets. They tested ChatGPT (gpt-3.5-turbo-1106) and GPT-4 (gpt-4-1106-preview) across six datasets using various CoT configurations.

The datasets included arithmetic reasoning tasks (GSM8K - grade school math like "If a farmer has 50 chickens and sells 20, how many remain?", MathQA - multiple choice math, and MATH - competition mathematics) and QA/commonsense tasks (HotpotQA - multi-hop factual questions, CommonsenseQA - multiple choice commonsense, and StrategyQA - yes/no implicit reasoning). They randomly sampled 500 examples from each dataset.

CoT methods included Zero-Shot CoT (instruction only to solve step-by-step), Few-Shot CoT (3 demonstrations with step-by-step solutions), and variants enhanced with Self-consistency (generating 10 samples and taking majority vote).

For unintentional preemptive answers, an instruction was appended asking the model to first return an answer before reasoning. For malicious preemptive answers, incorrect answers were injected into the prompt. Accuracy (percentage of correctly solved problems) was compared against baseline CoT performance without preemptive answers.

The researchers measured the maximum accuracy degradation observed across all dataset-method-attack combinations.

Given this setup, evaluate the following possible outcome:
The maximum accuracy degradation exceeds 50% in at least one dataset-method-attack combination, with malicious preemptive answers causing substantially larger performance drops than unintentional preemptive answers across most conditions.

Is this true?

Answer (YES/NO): NO